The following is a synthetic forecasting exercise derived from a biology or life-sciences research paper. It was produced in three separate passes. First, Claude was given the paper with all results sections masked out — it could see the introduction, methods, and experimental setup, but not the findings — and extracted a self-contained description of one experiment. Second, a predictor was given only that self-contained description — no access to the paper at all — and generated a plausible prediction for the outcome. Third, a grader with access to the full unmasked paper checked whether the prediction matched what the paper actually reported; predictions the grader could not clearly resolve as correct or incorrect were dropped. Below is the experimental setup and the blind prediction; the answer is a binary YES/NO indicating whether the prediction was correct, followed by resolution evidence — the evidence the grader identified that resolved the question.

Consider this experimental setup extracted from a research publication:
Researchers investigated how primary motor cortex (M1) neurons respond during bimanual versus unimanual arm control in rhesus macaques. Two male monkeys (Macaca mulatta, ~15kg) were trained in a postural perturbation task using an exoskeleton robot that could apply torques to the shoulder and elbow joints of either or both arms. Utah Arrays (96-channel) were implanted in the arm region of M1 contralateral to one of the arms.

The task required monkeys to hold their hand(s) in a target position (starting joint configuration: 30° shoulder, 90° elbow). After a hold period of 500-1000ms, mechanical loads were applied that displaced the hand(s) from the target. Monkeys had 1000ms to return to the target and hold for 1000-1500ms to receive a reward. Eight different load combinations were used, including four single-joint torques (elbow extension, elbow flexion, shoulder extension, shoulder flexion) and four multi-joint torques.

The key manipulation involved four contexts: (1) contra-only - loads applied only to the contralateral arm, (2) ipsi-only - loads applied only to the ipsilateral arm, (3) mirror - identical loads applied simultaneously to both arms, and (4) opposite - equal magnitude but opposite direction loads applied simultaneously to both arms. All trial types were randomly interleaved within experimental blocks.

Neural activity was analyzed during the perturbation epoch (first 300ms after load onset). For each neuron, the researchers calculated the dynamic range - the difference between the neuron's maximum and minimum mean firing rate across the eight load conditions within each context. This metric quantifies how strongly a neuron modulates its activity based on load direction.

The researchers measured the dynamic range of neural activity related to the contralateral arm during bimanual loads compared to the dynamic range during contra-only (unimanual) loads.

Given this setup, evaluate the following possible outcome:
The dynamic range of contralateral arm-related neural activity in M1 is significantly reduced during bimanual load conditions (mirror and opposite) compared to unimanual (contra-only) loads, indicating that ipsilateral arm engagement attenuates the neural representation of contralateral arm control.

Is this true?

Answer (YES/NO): NO